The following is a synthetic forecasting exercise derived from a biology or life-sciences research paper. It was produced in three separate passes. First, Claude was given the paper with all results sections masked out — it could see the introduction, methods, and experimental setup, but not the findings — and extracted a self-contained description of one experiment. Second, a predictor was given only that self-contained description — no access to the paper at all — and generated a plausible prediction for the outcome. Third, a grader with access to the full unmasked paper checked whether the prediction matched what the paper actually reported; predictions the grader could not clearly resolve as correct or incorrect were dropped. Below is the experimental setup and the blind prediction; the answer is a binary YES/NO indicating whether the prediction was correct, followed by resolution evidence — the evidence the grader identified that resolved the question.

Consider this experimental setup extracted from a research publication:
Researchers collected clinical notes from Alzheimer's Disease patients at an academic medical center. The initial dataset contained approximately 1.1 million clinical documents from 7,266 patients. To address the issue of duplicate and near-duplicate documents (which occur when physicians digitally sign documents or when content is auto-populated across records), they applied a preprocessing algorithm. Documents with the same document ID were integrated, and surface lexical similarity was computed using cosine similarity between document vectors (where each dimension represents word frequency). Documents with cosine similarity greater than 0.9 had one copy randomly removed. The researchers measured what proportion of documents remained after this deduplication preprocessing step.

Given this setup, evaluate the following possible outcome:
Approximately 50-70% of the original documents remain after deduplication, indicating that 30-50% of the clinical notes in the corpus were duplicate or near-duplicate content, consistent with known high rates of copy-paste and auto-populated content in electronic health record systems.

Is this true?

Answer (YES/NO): NO